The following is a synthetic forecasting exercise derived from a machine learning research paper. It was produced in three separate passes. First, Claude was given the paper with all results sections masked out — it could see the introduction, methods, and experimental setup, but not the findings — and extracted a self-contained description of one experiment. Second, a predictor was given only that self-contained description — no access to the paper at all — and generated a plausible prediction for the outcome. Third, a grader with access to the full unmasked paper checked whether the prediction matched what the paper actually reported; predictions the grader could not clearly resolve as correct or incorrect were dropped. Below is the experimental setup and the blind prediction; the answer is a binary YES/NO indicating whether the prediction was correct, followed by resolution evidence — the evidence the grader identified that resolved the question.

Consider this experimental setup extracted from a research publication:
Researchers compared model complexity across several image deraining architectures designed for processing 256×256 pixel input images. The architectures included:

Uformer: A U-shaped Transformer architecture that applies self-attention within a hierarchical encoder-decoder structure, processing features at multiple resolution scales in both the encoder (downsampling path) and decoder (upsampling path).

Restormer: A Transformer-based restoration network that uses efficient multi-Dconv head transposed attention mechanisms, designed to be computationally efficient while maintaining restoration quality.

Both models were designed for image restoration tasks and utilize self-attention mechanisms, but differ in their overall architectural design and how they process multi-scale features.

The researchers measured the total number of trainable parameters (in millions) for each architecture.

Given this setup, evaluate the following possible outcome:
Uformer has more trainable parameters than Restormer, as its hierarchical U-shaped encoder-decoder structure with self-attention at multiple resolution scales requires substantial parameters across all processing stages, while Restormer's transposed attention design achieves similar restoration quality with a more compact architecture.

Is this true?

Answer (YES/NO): YES